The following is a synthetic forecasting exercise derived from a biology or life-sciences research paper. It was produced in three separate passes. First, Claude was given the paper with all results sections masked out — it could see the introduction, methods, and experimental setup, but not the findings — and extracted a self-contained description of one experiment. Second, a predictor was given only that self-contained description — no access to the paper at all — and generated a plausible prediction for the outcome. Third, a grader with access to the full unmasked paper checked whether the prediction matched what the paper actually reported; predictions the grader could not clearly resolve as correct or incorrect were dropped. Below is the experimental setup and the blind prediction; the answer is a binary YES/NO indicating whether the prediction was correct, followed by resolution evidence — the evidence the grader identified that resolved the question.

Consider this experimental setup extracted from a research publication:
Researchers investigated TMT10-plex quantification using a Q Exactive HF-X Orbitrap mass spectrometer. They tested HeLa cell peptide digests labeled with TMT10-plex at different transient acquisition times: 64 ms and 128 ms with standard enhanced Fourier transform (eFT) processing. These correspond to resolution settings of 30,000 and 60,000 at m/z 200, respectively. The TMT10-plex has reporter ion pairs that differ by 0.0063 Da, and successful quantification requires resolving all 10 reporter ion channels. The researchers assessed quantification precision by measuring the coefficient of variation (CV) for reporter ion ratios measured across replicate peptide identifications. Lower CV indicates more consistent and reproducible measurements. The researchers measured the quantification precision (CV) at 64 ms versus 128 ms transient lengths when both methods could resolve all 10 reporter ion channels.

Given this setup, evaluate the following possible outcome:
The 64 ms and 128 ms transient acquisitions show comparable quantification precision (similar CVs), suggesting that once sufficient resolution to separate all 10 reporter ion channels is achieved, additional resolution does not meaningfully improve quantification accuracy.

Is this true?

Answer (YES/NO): YES